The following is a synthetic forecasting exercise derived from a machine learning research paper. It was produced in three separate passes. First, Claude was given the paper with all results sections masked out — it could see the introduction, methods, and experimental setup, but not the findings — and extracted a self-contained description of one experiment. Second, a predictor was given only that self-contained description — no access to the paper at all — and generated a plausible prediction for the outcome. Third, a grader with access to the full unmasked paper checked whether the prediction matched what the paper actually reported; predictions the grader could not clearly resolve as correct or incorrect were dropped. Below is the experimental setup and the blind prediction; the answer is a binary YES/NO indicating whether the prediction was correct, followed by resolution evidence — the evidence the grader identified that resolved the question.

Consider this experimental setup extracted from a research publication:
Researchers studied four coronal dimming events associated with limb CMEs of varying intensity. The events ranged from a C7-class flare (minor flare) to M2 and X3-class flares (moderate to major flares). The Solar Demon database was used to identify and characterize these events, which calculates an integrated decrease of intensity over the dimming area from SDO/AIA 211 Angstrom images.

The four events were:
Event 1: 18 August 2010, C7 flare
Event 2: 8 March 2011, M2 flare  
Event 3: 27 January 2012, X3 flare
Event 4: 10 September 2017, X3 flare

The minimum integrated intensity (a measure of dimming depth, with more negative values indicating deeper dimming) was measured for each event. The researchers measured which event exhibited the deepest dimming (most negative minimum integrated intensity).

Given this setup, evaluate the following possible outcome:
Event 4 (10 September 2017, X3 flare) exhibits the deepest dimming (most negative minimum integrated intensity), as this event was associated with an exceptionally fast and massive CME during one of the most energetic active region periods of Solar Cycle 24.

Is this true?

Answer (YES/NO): NO